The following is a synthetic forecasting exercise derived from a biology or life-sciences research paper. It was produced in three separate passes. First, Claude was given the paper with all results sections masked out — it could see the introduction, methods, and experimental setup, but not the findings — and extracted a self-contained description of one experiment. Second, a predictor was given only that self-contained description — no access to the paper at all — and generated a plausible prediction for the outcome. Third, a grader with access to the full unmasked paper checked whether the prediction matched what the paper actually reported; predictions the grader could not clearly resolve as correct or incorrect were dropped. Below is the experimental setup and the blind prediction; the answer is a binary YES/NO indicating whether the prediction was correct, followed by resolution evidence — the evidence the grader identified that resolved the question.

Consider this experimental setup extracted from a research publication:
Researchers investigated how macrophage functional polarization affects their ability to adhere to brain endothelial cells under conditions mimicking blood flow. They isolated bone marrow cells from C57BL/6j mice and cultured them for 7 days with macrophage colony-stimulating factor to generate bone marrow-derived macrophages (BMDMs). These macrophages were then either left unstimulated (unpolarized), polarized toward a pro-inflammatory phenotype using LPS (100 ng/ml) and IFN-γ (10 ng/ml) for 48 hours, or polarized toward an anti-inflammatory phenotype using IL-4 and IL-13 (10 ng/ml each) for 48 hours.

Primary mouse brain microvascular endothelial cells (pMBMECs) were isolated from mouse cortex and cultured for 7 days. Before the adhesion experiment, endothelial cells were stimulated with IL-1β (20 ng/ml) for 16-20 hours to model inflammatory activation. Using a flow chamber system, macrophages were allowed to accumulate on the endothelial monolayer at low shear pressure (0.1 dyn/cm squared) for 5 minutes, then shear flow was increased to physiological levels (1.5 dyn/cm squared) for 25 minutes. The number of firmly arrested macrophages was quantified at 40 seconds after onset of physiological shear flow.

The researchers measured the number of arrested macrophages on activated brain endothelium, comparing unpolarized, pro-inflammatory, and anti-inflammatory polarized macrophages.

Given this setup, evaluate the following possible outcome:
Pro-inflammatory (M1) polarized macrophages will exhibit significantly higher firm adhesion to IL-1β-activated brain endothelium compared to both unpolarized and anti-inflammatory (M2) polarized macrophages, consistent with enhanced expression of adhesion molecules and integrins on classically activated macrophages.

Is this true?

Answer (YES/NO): NO